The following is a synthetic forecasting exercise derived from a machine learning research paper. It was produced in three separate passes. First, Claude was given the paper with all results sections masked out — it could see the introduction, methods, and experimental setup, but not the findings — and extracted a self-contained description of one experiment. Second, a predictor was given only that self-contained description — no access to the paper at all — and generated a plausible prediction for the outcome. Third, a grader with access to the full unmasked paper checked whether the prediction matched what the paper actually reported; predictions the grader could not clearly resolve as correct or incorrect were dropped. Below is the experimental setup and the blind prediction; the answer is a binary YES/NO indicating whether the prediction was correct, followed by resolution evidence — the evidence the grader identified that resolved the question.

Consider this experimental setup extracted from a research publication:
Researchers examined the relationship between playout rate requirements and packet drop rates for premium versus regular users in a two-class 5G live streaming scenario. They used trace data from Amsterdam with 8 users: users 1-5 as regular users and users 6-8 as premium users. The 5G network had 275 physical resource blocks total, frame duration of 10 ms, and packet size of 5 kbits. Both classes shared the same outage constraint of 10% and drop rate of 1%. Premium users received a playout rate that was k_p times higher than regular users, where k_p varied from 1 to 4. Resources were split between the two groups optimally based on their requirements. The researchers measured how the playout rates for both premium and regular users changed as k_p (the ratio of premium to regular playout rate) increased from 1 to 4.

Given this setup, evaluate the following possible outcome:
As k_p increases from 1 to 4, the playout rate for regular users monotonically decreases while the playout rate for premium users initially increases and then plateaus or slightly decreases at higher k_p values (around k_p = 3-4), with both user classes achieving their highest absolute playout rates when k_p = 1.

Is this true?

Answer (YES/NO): NO